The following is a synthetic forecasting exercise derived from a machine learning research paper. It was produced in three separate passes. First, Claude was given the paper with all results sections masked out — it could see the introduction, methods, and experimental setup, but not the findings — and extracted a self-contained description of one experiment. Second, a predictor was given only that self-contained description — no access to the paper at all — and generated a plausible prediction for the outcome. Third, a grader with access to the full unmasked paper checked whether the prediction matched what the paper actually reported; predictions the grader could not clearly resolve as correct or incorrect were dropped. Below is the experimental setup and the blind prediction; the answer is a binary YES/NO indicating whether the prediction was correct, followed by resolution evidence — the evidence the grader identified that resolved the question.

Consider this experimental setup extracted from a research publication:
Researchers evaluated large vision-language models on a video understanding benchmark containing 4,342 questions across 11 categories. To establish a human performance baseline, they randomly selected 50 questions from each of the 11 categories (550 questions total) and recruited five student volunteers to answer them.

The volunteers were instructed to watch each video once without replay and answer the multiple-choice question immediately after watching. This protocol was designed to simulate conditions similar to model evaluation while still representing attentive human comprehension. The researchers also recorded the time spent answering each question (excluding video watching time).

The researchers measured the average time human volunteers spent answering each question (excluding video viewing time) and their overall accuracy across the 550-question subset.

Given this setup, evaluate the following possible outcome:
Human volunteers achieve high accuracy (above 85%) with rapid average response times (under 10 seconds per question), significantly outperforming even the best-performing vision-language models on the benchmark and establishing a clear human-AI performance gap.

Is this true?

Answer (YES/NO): YES